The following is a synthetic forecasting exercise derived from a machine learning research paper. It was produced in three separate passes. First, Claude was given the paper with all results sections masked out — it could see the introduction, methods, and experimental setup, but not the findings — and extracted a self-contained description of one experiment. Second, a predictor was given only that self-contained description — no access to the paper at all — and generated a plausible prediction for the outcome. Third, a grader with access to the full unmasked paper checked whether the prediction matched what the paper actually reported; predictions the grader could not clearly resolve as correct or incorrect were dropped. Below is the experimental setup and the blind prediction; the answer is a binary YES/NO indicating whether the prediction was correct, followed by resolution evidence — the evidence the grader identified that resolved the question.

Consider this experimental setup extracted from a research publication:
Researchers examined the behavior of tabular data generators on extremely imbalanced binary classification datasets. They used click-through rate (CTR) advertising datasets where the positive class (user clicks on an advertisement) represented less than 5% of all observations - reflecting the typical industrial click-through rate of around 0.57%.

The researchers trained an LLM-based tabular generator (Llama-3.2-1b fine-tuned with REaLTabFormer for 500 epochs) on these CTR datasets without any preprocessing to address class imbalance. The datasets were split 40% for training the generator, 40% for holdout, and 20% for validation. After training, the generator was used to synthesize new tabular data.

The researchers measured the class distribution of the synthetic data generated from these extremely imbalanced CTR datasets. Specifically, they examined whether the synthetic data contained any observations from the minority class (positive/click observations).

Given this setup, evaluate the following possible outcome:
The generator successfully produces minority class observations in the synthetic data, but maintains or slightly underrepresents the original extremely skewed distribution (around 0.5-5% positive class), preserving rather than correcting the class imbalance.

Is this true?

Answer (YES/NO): NO